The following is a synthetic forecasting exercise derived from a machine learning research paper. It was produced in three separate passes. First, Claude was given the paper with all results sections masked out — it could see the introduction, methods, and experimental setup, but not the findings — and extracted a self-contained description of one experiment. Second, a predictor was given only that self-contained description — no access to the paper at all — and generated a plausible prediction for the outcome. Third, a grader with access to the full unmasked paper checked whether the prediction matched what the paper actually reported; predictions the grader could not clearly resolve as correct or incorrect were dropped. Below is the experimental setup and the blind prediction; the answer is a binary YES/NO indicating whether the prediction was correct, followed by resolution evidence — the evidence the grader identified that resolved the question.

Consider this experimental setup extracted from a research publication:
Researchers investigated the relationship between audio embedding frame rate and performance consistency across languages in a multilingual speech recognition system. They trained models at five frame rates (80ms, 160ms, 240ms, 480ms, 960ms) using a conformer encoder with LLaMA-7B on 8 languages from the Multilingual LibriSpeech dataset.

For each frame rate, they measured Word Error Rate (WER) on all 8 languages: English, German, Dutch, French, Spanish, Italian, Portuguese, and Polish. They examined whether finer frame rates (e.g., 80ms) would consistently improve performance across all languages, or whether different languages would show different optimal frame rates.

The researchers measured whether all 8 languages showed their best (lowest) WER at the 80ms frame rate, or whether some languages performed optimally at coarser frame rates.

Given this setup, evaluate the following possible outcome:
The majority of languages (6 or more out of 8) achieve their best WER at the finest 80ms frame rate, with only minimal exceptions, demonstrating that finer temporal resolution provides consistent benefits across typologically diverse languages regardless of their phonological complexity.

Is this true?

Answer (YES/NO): YES